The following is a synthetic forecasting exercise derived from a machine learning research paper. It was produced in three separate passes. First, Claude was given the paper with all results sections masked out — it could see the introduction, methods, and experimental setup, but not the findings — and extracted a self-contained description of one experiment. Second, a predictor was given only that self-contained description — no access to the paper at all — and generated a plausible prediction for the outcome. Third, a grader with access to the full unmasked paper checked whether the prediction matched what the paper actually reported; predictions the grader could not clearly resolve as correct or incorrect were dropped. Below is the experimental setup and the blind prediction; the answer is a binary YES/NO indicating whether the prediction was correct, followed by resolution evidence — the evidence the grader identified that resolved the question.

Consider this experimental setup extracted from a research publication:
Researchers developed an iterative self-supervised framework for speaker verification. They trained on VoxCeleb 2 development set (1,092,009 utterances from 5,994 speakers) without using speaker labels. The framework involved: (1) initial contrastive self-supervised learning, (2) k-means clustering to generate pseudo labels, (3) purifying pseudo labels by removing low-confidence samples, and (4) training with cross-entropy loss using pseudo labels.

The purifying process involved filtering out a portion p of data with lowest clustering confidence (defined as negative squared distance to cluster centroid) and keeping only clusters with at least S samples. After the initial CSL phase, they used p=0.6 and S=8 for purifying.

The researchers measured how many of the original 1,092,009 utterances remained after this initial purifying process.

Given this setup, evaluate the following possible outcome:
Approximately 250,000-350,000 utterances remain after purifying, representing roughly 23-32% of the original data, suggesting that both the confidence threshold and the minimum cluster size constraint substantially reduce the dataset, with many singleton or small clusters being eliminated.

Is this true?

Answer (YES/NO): YES